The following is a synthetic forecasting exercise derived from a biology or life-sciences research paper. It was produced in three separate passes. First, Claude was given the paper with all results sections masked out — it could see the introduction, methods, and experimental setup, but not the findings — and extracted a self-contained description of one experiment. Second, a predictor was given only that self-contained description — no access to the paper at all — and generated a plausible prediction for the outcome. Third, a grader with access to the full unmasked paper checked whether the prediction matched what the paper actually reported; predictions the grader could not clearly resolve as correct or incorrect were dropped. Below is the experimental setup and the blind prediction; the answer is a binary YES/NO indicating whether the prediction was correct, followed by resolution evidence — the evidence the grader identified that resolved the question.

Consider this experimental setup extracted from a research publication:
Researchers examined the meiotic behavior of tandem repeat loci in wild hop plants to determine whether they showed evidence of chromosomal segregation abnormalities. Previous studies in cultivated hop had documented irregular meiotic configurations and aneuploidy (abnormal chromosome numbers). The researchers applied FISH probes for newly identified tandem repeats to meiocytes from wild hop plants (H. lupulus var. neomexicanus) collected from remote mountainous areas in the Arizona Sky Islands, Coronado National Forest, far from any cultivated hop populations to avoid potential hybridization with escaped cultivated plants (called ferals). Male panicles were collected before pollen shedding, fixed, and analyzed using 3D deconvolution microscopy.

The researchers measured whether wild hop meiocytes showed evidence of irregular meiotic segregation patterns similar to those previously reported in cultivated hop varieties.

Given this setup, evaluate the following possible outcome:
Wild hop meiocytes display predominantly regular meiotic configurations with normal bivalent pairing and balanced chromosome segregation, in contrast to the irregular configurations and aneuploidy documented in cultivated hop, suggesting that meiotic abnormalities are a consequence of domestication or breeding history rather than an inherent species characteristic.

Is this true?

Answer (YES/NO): NO